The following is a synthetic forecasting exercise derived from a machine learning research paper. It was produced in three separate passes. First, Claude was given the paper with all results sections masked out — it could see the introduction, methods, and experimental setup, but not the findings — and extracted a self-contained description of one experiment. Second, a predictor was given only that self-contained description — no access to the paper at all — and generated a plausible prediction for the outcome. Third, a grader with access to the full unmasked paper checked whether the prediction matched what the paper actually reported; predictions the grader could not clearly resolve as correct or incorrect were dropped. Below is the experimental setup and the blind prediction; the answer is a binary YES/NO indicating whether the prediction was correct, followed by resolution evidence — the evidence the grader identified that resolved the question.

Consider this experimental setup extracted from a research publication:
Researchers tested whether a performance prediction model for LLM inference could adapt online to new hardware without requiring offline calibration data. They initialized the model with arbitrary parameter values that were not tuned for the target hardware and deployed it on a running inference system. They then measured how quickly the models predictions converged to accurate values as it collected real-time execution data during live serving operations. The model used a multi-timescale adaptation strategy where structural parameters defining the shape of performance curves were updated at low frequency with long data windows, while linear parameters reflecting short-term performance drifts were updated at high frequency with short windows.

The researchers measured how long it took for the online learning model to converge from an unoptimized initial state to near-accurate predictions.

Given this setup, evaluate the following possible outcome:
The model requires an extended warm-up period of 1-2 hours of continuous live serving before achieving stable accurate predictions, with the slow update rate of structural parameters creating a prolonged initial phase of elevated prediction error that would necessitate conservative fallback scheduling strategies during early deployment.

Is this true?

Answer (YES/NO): NO